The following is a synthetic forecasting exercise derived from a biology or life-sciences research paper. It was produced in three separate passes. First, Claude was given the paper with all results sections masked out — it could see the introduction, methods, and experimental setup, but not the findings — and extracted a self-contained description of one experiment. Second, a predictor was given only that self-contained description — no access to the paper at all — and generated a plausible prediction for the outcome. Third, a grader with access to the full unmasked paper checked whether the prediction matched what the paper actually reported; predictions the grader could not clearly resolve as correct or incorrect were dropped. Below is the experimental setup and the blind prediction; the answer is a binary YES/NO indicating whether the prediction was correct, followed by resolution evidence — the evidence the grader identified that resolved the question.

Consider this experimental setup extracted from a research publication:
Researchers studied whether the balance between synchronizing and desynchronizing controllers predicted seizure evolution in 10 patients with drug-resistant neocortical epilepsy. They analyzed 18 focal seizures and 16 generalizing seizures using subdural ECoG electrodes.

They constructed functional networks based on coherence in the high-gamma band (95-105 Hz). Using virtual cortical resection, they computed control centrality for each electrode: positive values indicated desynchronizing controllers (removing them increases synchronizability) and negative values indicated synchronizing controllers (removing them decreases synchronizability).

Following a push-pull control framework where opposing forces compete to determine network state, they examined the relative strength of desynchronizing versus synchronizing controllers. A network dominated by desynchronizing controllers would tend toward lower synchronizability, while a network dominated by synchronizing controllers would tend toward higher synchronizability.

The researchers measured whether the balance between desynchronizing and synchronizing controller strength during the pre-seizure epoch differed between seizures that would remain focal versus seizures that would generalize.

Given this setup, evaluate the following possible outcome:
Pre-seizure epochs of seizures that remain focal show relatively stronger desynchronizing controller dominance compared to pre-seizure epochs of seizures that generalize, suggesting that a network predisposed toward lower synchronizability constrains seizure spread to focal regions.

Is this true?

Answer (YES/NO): YES